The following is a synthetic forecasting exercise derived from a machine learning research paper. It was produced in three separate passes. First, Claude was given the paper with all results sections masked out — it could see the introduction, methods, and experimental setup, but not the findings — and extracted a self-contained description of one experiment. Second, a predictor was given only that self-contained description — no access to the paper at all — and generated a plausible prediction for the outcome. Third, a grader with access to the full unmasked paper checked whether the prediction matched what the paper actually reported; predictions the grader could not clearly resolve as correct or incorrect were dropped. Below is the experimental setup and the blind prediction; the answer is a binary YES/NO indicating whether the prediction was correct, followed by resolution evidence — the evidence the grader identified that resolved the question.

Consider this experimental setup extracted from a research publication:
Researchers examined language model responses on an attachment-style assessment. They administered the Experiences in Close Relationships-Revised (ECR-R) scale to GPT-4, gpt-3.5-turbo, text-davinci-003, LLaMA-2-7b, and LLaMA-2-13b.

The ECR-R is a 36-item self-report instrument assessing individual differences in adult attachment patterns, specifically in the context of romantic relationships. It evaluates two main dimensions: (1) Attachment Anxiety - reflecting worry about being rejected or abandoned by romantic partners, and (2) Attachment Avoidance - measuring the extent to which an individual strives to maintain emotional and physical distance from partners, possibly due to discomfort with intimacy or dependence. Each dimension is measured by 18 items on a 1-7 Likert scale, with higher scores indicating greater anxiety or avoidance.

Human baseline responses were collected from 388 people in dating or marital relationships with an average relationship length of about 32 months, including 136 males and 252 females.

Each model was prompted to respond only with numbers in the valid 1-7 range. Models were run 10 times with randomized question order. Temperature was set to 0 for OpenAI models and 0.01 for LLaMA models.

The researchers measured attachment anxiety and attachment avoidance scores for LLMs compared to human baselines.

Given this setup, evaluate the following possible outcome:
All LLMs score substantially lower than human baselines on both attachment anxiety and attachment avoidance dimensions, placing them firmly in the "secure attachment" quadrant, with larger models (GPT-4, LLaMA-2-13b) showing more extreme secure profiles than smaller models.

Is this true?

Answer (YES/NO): NO